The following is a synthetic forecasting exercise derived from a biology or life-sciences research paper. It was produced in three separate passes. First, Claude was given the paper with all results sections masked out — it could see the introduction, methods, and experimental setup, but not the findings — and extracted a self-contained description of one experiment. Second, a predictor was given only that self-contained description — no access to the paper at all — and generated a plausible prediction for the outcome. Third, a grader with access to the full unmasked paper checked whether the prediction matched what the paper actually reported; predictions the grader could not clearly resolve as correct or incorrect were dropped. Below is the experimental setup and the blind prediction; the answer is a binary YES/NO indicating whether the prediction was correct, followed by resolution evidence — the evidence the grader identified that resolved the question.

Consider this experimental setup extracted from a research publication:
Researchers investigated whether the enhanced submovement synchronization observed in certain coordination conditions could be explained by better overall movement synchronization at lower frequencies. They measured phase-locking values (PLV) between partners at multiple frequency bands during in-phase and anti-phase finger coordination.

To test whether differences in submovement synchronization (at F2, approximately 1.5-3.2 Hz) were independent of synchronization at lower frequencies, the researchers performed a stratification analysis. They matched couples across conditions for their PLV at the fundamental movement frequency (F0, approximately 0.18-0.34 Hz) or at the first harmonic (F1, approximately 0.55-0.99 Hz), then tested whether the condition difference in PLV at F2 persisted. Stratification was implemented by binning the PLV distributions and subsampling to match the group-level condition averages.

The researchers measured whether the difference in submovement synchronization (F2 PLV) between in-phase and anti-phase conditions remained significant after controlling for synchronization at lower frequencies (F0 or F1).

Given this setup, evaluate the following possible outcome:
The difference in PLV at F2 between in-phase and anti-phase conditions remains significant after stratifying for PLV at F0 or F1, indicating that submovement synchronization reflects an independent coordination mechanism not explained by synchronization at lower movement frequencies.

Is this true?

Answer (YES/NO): YES